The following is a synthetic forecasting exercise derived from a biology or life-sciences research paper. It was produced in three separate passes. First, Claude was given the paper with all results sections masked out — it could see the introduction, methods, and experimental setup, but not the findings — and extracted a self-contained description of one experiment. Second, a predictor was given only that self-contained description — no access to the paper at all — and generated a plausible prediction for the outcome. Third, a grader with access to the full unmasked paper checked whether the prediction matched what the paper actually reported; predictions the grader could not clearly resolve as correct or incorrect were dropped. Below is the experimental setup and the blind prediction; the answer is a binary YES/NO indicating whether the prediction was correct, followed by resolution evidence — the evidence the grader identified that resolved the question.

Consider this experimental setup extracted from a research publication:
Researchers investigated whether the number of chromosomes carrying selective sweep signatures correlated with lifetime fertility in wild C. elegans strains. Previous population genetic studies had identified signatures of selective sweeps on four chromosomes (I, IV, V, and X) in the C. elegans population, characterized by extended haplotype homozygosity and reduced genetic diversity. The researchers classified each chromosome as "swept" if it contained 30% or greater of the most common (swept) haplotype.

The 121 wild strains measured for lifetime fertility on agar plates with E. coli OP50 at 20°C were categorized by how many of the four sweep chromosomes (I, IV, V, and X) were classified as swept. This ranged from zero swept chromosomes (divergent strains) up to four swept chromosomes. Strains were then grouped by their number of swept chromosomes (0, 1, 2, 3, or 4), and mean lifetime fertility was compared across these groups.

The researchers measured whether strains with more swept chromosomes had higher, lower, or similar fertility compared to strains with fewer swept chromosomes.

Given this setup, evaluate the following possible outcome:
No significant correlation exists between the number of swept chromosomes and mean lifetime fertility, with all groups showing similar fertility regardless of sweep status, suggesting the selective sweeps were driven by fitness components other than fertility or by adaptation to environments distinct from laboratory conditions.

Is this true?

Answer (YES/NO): NO